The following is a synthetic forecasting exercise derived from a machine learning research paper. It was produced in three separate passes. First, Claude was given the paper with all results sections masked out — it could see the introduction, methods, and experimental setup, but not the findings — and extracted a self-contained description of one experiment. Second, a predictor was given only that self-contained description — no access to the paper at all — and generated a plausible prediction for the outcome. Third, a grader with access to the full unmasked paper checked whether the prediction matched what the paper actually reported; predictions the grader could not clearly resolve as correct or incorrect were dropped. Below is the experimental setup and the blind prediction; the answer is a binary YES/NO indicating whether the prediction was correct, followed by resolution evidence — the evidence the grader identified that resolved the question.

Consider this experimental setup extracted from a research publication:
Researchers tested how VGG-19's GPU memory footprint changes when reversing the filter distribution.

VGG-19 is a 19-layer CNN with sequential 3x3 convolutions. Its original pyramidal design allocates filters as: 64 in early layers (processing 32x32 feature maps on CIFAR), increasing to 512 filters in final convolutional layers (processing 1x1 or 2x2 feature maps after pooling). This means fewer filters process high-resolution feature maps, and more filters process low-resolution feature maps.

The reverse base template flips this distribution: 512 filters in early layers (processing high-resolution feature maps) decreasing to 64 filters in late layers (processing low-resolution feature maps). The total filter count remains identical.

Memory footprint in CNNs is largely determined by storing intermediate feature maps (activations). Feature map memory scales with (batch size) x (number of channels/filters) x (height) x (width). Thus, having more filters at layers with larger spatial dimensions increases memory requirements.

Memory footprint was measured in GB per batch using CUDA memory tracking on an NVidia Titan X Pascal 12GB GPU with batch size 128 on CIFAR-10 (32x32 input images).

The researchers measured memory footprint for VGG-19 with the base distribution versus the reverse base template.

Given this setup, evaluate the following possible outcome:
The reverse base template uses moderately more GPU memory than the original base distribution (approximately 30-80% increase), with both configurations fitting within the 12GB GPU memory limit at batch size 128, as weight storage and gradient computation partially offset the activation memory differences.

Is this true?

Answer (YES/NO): NO